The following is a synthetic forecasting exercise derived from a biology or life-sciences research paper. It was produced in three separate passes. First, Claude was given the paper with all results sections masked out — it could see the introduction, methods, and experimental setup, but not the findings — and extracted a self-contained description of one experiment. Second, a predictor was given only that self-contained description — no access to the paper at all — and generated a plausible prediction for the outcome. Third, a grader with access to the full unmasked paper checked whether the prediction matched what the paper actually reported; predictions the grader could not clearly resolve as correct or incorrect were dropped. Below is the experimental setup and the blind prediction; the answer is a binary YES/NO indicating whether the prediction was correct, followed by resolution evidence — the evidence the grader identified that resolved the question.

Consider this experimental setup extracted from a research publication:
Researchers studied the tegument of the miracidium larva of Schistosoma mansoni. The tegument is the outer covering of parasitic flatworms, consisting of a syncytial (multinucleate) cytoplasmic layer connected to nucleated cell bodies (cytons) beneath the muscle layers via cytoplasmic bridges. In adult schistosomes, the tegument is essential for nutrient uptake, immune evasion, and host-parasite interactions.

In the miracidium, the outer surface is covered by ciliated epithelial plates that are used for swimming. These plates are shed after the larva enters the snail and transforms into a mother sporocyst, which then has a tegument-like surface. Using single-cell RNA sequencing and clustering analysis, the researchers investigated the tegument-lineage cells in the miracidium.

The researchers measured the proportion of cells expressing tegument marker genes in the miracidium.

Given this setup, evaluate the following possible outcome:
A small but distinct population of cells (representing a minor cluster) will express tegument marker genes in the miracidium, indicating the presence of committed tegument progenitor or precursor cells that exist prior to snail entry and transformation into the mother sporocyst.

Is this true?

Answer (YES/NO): YES